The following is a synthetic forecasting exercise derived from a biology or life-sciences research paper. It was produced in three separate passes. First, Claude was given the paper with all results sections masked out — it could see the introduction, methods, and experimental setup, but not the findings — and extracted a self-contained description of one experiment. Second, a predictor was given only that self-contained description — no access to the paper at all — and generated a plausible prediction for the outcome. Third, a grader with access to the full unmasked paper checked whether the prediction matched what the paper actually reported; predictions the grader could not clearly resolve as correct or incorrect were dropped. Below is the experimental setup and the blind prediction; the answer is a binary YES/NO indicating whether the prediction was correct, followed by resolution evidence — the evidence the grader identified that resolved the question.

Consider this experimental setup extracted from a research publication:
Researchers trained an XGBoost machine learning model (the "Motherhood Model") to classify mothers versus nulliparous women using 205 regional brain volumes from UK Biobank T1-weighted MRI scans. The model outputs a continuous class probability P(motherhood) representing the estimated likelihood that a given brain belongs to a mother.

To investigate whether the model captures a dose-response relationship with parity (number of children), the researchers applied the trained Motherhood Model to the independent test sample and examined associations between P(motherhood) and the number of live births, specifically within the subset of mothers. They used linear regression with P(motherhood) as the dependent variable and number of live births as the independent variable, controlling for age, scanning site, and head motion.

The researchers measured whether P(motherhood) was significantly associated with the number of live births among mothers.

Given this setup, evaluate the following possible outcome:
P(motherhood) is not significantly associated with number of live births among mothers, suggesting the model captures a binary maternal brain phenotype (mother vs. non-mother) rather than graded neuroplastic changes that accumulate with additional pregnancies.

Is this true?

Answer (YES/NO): NO